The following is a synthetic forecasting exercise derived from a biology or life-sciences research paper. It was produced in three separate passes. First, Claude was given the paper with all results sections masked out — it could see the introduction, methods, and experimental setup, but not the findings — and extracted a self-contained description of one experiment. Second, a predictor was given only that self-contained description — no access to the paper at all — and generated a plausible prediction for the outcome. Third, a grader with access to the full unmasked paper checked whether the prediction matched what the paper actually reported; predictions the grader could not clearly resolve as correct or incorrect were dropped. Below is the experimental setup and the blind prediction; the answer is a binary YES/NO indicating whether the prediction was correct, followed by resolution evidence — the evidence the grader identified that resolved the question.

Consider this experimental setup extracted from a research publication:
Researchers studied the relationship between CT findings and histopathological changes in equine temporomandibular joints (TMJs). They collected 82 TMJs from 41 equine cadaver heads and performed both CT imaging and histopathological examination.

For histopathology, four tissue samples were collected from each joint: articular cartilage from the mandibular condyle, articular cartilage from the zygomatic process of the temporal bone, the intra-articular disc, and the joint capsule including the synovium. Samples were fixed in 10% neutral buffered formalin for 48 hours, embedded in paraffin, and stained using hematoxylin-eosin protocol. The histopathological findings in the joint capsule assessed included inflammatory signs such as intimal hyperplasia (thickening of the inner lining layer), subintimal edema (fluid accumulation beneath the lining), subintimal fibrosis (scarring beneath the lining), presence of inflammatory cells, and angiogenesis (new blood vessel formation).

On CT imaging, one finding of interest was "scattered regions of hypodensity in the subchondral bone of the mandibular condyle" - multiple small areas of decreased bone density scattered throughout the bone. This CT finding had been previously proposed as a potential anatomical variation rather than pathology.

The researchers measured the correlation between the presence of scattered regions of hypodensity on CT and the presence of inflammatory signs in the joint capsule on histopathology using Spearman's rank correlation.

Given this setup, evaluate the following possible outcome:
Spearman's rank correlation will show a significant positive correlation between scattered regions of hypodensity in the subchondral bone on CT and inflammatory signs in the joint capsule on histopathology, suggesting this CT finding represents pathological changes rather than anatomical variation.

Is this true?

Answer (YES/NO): NO